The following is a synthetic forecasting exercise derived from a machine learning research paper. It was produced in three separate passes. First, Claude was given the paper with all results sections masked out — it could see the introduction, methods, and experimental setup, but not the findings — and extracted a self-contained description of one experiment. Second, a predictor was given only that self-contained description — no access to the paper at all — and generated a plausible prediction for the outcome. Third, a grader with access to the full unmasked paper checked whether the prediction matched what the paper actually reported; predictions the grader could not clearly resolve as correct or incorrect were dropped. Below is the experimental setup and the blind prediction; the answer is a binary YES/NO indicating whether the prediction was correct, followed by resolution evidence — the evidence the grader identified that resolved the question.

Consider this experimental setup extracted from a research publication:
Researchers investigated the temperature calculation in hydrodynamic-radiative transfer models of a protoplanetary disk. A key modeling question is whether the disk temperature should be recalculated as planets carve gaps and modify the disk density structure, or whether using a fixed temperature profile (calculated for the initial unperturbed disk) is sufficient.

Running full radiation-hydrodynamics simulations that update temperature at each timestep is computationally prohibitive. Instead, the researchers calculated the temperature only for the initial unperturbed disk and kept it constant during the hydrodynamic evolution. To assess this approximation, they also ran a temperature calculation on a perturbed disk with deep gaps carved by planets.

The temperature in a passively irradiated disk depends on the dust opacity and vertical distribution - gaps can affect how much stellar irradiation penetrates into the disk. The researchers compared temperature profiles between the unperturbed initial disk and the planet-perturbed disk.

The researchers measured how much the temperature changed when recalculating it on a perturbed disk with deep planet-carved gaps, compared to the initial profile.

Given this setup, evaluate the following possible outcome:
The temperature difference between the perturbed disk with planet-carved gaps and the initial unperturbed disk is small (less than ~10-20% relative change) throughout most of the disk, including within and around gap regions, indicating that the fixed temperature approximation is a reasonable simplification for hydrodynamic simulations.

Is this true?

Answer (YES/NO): NO